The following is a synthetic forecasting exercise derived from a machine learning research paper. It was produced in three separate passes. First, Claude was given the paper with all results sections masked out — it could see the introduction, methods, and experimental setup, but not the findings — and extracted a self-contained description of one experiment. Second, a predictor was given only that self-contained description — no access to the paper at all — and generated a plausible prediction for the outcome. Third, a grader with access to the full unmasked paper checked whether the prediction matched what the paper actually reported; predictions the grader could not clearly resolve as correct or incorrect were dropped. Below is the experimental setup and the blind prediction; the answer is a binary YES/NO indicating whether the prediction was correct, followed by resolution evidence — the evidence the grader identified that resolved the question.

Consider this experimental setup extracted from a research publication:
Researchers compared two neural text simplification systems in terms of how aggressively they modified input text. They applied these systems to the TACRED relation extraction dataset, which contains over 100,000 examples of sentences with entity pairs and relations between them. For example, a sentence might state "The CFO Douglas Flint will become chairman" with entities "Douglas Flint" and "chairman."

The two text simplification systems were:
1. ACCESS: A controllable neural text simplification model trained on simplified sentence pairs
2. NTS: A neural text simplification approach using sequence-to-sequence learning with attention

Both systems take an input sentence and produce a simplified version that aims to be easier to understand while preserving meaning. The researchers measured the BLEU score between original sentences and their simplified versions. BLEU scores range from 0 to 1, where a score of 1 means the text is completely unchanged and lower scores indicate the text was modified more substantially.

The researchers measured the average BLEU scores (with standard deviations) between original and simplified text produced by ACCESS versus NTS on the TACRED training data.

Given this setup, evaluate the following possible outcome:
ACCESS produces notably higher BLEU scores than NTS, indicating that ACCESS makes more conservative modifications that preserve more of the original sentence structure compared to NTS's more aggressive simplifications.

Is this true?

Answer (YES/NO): NO